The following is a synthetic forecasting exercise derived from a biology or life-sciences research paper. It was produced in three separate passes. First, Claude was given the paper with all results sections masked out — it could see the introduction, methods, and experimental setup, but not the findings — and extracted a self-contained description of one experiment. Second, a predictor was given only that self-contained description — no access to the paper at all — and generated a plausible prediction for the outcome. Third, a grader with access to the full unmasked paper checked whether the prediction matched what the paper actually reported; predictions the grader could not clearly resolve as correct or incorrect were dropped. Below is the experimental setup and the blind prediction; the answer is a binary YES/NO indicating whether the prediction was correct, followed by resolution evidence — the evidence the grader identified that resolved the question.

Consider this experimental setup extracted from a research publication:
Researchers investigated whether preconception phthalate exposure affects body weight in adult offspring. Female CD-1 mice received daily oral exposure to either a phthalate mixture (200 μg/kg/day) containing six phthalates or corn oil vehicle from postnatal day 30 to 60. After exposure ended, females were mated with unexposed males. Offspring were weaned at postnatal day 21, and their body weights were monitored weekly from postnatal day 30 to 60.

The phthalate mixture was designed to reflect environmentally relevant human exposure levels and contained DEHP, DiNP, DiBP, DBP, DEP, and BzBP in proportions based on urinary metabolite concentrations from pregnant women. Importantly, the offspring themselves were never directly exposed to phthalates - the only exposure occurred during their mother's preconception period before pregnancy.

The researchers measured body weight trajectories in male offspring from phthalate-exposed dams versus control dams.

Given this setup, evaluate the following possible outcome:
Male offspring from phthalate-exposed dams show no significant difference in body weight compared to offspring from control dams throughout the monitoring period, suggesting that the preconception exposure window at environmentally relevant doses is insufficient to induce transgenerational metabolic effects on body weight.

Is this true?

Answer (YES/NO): NO